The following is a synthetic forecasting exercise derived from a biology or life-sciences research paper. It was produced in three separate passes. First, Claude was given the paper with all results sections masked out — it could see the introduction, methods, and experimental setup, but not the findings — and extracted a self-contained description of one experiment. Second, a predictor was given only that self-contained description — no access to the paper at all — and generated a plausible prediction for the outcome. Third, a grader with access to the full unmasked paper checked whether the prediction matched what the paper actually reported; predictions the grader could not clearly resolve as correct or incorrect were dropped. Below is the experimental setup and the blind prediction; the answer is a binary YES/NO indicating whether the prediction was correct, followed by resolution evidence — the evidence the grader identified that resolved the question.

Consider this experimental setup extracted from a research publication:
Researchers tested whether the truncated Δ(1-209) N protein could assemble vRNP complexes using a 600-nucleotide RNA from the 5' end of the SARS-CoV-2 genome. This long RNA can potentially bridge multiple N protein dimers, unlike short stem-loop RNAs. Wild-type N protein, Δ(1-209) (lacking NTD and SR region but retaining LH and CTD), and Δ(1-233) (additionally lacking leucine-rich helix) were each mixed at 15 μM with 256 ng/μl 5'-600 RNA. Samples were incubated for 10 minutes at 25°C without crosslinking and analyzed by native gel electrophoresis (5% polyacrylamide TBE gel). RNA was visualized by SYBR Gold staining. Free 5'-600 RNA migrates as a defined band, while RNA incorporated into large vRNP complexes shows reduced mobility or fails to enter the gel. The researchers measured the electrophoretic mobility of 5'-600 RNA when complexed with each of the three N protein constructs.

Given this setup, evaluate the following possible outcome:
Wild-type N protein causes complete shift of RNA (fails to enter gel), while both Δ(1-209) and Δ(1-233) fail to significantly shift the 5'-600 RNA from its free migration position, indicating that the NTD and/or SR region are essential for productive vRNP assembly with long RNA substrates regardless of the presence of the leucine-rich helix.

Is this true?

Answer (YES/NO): NO